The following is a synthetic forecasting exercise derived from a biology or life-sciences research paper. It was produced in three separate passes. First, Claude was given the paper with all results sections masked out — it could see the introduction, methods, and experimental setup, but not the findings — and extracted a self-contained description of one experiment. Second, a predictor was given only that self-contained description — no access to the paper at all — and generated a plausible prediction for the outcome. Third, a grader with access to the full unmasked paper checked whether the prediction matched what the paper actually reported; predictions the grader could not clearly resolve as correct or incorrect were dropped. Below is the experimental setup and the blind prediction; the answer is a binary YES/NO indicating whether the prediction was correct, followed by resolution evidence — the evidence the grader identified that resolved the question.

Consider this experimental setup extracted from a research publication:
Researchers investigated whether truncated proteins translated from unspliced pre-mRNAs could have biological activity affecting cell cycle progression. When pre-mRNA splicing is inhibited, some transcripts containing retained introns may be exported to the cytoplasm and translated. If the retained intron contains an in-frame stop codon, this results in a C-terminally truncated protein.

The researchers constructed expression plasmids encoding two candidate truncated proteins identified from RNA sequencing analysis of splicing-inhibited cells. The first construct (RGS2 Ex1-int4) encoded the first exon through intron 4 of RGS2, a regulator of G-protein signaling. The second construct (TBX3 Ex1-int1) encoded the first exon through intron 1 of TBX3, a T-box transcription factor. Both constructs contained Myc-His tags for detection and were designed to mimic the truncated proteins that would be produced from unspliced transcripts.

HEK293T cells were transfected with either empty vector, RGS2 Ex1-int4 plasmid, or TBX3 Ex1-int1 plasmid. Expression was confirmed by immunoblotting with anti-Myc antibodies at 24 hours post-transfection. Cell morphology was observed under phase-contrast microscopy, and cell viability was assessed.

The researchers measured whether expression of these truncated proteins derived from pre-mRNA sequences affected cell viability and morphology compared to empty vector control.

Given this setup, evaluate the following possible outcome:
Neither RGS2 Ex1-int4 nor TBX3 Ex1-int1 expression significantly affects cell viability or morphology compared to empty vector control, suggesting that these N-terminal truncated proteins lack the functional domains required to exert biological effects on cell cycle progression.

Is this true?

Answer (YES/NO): YES